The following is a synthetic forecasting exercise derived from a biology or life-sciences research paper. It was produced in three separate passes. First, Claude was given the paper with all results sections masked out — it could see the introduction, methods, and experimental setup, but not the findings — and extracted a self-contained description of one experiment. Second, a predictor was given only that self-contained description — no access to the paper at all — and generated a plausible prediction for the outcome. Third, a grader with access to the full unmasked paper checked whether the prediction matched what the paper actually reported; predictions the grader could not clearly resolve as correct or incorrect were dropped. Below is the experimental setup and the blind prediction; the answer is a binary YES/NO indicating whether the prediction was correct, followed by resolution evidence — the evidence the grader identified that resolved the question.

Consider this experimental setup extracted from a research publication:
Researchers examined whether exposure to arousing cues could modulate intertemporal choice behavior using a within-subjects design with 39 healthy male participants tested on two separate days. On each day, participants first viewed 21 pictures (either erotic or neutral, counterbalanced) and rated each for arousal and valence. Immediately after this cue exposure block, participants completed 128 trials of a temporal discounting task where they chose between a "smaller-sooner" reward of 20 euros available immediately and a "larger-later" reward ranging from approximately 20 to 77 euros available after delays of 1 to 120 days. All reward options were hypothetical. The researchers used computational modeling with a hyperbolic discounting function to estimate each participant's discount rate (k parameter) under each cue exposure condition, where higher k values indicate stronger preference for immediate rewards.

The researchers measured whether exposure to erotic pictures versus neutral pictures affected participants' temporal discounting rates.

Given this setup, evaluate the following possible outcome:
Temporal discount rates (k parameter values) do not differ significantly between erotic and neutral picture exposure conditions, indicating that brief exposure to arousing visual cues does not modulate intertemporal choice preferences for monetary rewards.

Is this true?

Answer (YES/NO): NO